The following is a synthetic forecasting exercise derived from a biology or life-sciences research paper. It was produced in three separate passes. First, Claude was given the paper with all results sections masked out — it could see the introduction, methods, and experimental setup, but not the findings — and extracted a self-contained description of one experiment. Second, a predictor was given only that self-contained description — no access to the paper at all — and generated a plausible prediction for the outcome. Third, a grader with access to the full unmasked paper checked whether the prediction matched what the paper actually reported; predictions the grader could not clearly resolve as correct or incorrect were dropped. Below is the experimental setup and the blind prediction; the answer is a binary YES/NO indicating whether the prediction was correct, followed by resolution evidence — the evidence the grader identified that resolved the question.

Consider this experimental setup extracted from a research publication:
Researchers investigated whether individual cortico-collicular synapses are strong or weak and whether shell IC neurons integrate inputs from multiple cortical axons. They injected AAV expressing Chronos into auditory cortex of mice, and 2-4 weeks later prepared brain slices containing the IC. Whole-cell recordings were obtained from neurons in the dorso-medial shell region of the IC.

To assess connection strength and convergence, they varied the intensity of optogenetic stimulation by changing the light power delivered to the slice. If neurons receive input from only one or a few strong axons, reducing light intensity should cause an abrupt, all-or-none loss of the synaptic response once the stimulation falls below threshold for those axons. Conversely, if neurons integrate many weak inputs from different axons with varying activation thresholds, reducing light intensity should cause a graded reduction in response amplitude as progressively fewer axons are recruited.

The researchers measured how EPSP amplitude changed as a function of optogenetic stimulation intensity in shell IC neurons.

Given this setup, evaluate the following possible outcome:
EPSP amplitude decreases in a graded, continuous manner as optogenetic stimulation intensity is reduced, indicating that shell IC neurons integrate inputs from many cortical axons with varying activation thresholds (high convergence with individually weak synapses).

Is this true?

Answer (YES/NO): YES